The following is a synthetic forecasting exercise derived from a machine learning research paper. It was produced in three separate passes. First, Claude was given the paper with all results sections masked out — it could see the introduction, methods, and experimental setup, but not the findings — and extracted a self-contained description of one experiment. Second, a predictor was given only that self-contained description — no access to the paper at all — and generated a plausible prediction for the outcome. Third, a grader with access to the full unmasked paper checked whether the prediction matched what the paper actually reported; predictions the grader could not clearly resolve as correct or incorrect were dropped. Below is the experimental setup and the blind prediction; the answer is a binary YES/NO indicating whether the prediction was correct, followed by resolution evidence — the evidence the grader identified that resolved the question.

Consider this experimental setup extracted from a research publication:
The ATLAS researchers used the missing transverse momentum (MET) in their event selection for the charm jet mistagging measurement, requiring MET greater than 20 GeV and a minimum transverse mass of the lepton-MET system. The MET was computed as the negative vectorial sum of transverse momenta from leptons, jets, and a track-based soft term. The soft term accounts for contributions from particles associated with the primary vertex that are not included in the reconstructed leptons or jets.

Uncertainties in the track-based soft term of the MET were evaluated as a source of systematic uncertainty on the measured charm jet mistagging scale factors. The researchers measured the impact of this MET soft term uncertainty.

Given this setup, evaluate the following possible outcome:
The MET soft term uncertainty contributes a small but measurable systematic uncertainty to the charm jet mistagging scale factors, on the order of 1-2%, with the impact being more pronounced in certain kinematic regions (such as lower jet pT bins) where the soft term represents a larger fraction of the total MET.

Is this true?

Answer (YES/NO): NO